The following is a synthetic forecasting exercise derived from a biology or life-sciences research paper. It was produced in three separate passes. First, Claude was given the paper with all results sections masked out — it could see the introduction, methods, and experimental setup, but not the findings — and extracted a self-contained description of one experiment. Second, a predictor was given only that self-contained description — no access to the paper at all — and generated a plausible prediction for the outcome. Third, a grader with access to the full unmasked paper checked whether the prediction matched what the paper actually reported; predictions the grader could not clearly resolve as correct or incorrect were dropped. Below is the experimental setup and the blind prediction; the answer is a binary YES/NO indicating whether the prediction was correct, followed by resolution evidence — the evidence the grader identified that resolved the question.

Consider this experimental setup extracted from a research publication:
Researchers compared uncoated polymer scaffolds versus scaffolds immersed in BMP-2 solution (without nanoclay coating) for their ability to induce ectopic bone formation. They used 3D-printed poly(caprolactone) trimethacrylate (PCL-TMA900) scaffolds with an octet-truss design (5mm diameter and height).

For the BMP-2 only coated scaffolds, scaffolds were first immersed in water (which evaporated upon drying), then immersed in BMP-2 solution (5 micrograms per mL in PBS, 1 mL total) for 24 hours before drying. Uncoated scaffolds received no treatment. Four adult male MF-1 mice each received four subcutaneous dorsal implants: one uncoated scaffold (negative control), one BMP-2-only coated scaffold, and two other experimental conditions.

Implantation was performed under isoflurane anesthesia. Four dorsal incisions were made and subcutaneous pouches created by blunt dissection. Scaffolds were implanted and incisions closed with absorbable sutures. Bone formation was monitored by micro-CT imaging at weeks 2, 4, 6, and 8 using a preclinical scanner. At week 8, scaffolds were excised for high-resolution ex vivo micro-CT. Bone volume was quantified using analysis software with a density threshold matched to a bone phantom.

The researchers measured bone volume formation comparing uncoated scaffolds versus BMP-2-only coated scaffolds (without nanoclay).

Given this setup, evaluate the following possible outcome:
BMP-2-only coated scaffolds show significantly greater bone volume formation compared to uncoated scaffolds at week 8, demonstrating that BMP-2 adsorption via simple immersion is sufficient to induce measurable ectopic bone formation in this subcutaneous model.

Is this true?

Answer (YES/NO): NO